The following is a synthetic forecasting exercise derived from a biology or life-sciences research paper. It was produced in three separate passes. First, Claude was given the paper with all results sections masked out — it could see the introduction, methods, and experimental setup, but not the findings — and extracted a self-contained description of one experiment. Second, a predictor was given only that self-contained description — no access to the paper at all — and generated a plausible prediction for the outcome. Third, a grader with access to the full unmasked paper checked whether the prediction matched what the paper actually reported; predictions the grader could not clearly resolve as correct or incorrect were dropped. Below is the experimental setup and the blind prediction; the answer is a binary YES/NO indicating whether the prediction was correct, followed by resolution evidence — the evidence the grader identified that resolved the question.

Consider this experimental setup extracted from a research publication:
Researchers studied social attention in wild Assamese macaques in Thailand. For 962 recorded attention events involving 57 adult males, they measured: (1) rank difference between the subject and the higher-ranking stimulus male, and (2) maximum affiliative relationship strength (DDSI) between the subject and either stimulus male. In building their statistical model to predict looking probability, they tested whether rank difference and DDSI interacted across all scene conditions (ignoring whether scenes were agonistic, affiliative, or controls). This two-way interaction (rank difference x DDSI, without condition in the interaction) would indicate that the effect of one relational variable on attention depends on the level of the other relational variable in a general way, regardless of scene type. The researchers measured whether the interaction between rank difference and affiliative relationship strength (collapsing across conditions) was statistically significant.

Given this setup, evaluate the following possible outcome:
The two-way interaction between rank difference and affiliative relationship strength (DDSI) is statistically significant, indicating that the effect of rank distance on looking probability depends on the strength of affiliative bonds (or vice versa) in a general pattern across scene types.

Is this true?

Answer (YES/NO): NO